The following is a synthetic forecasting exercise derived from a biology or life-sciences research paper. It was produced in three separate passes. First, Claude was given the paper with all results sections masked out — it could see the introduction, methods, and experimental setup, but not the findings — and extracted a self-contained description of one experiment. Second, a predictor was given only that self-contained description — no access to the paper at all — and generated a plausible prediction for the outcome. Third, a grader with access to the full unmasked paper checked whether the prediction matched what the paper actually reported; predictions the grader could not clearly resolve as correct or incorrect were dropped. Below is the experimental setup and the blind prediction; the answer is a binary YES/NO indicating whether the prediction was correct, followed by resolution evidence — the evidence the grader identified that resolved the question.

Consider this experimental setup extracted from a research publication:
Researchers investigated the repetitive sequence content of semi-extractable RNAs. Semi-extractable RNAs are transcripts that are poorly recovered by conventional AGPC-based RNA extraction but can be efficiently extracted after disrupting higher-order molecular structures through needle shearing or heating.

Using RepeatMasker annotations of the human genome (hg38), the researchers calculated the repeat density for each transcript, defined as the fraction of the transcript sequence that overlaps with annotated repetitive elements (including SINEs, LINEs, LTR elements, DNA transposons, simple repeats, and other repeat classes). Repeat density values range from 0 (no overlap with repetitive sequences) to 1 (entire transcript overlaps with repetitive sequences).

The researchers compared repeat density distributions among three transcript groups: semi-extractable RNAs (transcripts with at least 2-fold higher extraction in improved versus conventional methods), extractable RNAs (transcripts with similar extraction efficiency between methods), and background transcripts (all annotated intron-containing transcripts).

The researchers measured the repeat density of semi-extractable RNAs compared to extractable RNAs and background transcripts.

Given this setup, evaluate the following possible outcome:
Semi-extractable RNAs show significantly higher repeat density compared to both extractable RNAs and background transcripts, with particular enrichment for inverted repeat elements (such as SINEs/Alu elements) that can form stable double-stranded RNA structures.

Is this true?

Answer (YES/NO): NO